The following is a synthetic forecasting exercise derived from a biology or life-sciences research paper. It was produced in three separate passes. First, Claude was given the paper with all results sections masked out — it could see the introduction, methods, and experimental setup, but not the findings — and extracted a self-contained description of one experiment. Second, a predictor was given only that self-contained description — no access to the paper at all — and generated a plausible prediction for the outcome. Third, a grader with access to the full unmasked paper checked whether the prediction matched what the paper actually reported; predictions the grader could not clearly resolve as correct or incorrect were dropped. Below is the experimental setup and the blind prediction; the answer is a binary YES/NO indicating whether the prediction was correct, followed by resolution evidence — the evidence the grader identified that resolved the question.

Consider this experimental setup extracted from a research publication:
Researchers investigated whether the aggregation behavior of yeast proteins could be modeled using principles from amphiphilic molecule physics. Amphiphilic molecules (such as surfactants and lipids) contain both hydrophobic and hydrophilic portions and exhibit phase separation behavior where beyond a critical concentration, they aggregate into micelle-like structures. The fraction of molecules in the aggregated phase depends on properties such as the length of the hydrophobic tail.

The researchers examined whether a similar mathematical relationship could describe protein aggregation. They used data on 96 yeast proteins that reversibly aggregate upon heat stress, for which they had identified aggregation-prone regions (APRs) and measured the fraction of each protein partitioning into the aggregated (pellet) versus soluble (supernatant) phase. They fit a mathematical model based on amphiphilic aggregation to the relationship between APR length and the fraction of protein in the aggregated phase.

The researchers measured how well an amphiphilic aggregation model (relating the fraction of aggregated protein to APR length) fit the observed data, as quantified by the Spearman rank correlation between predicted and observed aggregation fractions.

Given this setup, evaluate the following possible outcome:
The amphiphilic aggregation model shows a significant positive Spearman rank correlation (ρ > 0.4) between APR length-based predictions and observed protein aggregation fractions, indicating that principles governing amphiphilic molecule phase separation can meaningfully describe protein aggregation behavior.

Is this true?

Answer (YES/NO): YES